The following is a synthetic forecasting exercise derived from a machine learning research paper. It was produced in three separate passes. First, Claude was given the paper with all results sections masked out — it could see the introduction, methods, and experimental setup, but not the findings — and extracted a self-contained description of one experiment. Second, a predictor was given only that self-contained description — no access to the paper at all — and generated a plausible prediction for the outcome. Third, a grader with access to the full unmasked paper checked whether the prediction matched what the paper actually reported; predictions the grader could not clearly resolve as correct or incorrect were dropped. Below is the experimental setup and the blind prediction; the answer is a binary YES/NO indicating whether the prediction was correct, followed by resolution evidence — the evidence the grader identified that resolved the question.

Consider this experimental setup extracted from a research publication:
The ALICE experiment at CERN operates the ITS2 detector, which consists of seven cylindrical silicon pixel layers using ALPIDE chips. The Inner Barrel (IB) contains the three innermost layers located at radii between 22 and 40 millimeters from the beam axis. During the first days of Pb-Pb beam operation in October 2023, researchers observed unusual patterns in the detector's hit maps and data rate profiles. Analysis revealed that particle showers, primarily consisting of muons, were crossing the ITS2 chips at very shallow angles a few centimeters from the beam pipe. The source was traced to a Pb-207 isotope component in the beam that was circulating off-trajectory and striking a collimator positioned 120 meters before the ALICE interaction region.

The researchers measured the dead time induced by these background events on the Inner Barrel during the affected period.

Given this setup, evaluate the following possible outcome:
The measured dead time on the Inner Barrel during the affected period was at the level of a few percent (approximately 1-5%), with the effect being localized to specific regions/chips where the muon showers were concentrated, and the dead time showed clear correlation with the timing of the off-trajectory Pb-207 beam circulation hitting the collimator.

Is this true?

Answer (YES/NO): NO